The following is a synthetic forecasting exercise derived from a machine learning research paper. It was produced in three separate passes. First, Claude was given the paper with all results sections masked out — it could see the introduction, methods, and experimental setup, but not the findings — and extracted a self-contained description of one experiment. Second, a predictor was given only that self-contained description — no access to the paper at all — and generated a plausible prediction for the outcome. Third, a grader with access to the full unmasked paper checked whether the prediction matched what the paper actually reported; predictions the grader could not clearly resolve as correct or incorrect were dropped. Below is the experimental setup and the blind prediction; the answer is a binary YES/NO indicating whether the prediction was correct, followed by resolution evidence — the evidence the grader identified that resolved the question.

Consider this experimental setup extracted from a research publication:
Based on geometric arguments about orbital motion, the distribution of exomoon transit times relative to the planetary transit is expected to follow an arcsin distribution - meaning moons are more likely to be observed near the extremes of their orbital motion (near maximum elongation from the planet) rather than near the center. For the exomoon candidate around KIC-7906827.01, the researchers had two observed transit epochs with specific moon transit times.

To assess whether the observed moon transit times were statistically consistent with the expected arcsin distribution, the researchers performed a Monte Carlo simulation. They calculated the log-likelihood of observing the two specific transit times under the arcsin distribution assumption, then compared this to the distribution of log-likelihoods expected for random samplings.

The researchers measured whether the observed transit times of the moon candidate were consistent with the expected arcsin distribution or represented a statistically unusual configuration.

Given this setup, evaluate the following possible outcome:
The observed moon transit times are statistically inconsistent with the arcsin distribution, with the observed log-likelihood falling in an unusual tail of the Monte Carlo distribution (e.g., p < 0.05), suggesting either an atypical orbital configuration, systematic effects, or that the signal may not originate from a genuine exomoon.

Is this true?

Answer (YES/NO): NO